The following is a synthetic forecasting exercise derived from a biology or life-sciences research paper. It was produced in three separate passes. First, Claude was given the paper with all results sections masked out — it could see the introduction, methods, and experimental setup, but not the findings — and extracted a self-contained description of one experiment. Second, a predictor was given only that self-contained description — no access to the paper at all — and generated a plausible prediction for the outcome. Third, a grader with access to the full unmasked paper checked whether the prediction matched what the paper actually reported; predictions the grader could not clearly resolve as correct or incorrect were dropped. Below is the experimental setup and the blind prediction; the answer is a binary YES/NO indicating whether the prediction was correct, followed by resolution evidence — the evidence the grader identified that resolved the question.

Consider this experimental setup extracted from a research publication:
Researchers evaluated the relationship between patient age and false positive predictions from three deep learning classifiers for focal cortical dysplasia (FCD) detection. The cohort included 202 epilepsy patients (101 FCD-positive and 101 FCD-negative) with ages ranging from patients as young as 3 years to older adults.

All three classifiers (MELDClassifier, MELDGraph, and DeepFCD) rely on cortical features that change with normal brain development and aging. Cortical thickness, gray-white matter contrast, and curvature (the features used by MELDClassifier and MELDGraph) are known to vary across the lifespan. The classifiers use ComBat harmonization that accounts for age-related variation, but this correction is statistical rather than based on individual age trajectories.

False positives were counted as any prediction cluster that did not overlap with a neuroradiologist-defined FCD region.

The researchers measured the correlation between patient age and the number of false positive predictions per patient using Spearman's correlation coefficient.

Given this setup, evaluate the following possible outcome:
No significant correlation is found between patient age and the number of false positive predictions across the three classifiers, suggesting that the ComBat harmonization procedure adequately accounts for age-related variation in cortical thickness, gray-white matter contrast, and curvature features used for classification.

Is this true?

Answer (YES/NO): NO